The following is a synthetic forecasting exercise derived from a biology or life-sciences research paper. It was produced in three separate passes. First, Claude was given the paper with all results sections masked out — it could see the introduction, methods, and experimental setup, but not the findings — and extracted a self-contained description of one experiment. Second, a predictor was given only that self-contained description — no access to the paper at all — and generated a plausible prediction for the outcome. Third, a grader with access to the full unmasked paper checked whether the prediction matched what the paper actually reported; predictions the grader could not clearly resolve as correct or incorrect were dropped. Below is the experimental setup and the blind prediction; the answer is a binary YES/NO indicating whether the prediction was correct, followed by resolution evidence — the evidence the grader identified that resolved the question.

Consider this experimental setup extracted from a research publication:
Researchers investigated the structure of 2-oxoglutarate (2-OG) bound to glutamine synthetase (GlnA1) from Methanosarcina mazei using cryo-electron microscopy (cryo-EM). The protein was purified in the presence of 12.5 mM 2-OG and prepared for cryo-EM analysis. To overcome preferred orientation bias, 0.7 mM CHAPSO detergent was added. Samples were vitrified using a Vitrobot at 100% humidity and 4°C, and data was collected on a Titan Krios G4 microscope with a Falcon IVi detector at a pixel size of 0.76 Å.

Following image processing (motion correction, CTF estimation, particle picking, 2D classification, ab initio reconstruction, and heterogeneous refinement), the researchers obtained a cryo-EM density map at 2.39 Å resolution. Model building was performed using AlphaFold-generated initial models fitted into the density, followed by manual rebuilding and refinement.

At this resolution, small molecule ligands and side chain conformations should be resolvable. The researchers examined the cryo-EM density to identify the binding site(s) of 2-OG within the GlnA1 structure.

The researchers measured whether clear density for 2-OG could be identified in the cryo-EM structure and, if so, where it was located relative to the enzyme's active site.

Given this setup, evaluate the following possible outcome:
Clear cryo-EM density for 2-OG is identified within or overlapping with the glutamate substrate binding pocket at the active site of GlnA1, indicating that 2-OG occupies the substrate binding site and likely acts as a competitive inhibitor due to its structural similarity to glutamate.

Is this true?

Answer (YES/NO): NO